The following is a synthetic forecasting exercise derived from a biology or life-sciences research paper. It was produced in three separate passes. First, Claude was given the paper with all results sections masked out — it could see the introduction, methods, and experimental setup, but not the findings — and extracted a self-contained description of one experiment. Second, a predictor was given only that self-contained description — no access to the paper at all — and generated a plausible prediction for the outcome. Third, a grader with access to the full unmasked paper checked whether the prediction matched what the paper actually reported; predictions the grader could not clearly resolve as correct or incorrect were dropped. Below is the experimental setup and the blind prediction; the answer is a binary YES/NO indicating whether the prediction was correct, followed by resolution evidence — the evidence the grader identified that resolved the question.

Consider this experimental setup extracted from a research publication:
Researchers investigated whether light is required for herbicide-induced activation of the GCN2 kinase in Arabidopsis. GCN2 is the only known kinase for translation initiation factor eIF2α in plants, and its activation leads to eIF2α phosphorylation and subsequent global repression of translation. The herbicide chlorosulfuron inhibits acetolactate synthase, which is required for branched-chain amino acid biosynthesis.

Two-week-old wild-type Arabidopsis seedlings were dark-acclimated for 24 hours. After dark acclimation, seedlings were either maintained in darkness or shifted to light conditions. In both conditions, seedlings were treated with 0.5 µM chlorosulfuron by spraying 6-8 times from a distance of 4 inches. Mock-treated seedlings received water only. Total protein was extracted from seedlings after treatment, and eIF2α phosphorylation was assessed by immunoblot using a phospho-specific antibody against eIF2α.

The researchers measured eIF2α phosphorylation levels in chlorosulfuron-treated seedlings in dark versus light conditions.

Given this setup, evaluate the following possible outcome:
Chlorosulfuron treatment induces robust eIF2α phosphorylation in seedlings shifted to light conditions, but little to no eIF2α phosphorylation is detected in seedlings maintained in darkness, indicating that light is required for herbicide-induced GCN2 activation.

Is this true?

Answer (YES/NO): YES